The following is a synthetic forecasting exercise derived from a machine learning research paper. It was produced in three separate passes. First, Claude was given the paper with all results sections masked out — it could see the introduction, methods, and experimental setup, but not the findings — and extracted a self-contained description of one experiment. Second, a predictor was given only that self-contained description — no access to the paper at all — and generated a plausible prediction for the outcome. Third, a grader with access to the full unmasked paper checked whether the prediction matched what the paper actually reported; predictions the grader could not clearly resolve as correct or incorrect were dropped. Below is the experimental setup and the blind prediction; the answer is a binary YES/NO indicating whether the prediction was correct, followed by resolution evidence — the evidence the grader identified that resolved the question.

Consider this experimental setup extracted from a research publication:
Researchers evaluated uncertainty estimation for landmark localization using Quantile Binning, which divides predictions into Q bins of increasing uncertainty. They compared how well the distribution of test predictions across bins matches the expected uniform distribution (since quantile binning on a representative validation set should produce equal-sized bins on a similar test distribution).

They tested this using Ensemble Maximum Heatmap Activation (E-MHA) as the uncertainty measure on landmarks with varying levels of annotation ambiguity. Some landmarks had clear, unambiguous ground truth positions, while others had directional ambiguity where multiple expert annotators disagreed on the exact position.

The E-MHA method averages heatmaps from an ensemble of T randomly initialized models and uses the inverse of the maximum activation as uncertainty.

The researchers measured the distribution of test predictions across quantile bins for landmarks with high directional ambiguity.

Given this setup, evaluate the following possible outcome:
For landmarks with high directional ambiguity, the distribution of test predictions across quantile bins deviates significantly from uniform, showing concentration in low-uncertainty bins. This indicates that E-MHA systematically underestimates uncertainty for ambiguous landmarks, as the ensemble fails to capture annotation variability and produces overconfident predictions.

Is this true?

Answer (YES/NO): NO